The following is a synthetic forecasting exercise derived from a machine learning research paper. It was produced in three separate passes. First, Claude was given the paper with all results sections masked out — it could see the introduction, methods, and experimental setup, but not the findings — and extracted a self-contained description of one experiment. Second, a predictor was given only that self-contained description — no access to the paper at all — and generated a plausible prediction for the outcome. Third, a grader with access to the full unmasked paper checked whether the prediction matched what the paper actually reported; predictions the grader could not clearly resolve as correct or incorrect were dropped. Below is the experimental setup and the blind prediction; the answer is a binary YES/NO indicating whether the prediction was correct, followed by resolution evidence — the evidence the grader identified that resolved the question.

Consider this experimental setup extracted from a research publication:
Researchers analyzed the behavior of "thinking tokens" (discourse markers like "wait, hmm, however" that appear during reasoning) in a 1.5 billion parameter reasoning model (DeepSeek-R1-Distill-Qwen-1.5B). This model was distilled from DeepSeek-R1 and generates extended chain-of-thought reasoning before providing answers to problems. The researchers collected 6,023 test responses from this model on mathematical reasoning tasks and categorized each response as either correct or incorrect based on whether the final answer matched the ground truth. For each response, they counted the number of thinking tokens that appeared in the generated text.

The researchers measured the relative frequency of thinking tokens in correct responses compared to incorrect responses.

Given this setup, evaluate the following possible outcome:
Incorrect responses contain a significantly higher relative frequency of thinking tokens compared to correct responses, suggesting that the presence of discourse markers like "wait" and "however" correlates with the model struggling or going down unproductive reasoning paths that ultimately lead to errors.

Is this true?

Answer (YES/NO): YES